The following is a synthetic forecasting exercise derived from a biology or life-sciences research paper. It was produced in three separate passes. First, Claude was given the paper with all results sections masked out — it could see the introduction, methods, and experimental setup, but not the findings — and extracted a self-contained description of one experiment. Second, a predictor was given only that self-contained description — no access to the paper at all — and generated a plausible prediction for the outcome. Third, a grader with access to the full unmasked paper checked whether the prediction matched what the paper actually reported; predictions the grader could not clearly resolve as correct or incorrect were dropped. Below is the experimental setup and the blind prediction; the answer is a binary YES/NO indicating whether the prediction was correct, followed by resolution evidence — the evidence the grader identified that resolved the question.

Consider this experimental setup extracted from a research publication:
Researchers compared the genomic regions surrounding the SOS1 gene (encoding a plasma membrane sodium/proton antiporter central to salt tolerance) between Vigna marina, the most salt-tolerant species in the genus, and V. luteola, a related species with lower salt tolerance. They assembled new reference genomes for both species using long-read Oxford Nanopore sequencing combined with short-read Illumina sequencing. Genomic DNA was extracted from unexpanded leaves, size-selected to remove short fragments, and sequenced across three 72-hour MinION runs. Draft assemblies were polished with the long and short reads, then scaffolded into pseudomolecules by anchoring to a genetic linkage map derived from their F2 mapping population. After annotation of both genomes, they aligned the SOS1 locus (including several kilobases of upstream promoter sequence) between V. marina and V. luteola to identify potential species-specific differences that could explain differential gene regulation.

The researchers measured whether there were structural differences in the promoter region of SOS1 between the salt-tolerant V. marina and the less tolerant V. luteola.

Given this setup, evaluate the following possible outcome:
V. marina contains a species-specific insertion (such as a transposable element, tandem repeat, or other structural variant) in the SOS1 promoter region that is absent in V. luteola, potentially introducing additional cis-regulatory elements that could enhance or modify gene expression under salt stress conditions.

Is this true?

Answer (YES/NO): YES